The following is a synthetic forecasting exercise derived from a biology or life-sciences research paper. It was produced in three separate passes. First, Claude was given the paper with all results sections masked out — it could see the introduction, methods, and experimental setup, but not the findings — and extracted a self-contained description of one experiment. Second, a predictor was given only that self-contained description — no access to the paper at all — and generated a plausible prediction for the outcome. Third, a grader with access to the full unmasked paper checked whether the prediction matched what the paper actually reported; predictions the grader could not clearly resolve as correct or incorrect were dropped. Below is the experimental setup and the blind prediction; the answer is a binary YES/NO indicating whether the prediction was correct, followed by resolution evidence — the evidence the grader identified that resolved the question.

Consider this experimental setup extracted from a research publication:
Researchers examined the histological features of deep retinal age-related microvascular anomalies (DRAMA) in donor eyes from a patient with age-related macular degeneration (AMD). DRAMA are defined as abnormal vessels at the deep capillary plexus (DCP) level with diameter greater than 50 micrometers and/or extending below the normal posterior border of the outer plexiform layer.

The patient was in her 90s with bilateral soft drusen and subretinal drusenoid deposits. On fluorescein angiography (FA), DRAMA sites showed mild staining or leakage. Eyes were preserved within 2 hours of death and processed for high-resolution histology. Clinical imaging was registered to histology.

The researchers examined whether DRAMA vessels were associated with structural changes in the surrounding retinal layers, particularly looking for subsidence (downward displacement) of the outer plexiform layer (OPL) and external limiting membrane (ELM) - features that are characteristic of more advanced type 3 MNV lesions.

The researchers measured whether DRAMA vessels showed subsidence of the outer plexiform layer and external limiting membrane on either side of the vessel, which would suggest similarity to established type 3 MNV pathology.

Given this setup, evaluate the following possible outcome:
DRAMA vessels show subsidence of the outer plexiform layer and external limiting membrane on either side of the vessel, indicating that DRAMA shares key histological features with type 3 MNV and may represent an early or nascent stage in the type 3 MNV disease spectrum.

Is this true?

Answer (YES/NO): NO